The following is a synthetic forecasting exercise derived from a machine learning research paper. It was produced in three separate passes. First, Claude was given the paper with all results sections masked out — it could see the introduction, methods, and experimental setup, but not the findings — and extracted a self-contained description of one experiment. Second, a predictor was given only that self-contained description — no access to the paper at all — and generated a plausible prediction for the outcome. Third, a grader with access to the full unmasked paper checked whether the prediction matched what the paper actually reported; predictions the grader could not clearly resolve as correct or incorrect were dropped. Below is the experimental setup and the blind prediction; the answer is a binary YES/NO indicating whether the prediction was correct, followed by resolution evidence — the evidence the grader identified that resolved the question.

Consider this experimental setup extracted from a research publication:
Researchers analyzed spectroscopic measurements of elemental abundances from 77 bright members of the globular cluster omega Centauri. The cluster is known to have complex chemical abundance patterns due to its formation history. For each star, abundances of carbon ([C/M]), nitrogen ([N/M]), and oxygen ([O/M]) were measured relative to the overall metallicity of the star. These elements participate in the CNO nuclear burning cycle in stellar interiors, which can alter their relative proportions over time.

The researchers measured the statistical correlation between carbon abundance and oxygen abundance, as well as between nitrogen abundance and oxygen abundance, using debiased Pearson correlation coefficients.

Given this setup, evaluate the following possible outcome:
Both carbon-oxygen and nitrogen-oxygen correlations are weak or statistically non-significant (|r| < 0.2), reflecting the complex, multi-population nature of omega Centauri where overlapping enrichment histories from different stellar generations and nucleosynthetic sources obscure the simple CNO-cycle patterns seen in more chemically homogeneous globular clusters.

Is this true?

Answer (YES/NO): NO